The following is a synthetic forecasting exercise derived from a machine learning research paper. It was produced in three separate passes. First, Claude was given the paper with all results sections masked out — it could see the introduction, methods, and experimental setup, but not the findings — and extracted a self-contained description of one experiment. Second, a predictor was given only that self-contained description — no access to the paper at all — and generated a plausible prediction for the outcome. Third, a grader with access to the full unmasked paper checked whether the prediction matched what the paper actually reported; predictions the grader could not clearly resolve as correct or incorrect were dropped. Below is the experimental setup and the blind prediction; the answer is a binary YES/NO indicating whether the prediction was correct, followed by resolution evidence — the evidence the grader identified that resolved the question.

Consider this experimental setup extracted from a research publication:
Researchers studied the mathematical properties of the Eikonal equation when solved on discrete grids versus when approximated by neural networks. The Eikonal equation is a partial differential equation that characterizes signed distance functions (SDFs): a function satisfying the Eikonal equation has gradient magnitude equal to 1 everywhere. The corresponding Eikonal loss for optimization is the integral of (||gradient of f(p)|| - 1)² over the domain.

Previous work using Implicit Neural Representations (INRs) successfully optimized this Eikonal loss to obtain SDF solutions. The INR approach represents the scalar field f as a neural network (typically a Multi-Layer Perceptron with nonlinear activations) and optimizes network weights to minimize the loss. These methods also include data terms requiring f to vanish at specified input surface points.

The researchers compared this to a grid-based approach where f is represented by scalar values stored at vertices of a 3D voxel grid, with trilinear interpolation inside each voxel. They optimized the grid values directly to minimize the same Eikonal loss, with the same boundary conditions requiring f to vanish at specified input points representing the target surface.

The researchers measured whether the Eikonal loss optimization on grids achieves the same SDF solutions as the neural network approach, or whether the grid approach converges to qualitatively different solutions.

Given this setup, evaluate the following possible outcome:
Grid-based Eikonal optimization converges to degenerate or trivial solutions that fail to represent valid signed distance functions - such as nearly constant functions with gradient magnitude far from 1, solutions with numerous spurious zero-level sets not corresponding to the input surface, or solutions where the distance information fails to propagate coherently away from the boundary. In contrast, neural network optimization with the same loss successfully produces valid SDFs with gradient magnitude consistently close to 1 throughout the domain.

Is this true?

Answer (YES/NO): NO